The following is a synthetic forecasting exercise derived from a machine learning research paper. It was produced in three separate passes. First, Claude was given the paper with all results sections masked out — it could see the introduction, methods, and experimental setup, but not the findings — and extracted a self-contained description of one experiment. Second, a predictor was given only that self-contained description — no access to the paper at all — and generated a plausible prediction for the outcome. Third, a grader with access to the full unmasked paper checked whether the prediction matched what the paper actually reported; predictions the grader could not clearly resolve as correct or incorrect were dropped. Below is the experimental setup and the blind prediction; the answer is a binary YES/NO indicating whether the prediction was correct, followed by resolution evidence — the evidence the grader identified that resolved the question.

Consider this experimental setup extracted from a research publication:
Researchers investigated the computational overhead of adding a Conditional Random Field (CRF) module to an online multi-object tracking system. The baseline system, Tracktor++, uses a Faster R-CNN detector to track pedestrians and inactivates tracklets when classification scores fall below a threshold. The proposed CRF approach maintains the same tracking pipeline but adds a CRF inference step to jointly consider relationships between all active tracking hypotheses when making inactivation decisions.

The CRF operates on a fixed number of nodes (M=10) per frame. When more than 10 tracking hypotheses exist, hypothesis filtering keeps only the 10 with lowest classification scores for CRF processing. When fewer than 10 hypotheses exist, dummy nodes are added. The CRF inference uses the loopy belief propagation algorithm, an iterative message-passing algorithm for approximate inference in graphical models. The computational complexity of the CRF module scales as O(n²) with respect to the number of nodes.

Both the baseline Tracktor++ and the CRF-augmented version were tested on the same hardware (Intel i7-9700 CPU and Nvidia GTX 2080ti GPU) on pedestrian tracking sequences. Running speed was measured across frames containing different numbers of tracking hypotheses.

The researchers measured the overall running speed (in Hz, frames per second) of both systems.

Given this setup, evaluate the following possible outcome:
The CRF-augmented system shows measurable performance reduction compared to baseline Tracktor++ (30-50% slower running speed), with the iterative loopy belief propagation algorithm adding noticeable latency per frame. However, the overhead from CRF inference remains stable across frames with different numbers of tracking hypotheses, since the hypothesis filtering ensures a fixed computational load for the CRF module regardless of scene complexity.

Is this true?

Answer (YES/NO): NO